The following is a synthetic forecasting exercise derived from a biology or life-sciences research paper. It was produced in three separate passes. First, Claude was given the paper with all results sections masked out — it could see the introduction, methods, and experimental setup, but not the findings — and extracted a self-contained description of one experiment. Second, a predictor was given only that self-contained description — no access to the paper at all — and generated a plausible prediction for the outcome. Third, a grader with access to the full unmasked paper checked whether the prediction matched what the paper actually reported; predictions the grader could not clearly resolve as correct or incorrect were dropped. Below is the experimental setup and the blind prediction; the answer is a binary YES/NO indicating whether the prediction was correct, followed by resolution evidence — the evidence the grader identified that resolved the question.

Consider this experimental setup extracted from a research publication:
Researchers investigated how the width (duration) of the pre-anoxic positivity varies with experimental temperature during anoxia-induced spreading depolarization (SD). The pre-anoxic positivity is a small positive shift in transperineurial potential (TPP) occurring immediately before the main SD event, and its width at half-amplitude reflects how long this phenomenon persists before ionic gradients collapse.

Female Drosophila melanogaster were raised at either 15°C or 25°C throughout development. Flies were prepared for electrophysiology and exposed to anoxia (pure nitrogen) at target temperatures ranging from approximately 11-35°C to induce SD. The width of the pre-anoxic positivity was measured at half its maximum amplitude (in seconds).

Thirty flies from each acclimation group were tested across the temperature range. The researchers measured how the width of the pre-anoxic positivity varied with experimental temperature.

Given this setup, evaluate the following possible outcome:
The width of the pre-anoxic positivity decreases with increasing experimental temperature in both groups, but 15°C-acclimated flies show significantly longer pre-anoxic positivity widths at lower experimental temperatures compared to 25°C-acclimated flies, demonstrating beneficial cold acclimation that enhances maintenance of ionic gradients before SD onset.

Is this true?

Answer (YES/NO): YES